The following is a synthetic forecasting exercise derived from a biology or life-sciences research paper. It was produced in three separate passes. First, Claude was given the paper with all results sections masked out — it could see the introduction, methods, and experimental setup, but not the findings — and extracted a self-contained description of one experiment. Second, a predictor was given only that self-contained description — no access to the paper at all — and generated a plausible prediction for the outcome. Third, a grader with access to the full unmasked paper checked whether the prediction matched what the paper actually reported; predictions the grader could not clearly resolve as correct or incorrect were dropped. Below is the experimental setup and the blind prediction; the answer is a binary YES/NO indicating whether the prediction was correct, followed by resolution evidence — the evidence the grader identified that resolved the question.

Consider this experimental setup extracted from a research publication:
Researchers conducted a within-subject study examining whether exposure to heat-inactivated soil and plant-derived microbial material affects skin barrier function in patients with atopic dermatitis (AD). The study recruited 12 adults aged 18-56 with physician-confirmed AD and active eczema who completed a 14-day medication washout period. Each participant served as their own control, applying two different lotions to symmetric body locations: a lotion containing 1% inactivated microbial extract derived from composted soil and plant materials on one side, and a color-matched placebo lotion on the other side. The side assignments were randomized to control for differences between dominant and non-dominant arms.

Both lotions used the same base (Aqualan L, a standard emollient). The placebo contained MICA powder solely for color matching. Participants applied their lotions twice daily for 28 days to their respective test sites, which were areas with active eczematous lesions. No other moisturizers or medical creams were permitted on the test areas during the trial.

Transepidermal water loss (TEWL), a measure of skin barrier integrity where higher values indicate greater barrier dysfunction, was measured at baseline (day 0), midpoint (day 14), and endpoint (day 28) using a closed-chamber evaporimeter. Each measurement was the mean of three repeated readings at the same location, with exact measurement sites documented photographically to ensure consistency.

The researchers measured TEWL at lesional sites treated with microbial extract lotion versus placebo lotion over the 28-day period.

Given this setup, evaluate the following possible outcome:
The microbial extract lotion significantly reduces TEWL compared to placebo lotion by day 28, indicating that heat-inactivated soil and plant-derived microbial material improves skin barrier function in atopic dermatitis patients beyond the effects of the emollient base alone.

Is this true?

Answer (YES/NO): NO